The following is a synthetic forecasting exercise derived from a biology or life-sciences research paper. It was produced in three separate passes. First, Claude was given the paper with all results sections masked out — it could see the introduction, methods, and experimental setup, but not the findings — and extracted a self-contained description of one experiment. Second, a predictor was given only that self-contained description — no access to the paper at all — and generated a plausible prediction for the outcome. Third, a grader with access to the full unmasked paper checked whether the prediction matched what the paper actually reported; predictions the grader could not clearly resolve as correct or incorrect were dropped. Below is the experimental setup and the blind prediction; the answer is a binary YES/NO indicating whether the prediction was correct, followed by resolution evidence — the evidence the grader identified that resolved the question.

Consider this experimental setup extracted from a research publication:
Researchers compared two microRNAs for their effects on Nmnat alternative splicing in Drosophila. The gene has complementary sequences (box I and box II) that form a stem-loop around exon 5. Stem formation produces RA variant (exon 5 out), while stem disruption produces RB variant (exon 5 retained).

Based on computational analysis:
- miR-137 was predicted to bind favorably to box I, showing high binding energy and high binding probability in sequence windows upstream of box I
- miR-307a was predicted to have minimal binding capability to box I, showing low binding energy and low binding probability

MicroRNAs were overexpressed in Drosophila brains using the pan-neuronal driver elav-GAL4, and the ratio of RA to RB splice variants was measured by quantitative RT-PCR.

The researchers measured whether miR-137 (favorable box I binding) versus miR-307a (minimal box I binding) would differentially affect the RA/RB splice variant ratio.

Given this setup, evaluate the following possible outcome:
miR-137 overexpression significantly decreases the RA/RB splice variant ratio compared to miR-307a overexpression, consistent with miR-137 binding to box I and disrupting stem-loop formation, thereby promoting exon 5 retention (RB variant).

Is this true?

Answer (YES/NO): YES